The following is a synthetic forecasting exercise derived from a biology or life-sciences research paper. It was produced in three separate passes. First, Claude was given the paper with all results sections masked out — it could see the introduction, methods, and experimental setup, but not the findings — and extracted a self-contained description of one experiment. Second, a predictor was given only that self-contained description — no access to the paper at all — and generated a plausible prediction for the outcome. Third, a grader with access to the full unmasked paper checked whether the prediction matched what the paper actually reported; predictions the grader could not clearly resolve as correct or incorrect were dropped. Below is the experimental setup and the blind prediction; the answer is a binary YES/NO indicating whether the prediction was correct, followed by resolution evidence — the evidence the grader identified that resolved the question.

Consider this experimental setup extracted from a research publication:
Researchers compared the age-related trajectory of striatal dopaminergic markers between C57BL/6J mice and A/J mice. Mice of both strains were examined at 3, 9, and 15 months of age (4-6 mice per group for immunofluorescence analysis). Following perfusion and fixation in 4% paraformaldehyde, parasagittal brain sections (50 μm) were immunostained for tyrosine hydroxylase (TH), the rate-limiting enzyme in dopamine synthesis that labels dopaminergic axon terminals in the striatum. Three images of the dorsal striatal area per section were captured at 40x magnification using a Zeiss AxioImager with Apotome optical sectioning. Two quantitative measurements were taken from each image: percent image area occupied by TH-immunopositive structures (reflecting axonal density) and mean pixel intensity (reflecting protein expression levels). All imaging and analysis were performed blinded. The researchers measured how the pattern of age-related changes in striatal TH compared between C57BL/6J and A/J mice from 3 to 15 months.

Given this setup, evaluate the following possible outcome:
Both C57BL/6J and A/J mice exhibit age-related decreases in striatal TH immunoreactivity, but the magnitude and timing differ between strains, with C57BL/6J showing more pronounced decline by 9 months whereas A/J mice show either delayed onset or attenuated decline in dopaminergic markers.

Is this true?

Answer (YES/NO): NO